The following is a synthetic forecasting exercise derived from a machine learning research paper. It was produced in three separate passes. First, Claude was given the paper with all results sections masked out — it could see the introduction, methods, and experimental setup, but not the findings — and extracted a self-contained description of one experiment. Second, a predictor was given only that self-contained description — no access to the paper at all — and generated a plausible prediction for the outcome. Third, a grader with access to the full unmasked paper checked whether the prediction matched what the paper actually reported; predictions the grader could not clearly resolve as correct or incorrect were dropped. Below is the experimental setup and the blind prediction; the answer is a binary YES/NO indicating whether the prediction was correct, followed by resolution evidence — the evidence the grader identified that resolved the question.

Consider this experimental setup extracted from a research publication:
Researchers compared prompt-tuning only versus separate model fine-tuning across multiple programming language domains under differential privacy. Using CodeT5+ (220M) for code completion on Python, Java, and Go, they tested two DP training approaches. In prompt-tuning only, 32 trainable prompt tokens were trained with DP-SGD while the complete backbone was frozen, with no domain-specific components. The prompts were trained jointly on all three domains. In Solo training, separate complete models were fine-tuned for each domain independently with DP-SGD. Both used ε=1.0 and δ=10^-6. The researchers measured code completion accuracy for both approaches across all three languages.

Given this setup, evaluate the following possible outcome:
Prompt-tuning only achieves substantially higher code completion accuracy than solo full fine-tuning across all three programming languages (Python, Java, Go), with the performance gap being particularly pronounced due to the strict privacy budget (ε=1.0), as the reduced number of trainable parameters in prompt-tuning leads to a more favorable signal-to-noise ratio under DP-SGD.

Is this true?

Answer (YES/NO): YES